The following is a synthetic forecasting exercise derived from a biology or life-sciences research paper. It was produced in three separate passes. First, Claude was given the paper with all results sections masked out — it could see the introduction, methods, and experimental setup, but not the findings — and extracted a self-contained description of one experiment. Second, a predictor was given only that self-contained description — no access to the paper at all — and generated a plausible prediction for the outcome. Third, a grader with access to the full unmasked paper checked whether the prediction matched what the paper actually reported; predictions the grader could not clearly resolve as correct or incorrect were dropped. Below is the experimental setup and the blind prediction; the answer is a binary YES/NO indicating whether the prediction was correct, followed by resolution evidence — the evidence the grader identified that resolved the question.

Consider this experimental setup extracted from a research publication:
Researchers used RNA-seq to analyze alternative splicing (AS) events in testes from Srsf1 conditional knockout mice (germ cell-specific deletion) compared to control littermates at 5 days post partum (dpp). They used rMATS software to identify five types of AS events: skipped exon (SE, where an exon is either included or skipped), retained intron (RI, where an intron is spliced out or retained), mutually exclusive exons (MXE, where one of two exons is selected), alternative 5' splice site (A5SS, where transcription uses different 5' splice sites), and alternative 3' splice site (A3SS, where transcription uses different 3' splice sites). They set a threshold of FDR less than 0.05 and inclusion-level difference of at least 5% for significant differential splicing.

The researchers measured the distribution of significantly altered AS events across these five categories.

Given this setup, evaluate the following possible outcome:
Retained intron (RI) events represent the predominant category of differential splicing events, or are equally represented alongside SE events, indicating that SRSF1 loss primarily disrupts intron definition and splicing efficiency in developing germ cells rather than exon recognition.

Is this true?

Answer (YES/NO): NO